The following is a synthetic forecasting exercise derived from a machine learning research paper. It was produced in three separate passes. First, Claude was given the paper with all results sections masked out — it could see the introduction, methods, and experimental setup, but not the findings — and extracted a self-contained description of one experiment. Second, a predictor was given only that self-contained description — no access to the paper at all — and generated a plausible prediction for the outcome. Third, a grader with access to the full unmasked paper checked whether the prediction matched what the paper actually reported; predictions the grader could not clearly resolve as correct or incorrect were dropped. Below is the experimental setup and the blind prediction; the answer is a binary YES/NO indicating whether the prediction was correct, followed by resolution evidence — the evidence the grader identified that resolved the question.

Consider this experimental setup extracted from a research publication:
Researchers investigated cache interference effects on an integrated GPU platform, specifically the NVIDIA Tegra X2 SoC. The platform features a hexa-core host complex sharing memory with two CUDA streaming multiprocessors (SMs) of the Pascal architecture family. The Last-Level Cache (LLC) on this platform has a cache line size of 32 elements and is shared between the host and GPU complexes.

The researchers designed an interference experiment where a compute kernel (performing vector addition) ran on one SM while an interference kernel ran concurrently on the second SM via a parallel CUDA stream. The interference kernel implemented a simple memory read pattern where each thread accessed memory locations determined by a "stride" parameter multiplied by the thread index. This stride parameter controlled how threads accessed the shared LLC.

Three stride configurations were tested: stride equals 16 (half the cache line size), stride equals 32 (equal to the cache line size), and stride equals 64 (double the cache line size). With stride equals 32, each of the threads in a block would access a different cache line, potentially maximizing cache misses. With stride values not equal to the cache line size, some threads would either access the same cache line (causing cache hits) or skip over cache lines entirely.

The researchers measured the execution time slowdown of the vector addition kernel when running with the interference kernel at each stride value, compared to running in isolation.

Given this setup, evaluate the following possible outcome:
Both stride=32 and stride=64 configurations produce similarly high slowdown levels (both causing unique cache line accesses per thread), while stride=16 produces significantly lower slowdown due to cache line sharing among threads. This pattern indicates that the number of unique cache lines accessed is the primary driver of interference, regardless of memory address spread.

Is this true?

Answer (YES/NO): NO